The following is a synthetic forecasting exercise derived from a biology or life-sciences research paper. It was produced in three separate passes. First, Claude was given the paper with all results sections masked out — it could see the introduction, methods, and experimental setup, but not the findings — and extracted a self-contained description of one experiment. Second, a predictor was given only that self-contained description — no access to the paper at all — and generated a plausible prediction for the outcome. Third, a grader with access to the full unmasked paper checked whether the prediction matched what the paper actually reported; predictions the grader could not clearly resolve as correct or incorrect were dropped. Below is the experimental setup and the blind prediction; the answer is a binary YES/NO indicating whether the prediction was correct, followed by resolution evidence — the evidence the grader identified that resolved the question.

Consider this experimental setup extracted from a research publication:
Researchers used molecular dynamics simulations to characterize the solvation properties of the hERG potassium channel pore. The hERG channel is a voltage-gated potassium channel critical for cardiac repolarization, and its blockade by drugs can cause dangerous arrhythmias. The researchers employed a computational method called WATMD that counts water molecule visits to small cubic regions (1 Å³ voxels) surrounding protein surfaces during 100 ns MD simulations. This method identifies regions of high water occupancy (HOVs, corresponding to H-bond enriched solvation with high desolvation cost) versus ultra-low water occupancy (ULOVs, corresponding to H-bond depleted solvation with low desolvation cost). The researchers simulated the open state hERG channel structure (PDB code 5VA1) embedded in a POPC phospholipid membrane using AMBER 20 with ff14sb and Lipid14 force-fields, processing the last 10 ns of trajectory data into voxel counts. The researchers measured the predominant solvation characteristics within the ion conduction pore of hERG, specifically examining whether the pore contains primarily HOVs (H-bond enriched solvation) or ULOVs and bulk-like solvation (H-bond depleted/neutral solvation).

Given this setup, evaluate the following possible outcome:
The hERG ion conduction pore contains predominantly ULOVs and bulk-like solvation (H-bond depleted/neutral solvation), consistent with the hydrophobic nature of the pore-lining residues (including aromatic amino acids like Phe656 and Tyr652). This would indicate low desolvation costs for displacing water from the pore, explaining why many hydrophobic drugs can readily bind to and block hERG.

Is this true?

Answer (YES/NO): YES